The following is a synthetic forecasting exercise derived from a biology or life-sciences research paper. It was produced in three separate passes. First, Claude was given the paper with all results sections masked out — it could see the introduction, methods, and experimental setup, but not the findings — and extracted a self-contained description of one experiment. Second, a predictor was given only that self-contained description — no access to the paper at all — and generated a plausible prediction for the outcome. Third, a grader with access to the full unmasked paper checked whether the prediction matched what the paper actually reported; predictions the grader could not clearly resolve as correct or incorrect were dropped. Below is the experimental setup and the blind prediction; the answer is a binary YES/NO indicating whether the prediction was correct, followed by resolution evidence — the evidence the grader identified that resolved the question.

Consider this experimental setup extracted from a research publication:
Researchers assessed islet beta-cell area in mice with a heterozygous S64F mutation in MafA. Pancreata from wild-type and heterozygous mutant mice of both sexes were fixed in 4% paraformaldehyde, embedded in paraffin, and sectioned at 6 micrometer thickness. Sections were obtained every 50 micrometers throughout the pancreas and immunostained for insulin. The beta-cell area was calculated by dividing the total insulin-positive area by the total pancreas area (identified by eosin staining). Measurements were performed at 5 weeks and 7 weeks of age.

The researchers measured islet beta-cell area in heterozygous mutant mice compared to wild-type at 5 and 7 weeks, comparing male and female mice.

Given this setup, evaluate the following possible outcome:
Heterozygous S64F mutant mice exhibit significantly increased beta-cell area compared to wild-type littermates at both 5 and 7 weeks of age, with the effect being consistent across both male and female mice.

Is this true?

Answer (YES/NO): NO